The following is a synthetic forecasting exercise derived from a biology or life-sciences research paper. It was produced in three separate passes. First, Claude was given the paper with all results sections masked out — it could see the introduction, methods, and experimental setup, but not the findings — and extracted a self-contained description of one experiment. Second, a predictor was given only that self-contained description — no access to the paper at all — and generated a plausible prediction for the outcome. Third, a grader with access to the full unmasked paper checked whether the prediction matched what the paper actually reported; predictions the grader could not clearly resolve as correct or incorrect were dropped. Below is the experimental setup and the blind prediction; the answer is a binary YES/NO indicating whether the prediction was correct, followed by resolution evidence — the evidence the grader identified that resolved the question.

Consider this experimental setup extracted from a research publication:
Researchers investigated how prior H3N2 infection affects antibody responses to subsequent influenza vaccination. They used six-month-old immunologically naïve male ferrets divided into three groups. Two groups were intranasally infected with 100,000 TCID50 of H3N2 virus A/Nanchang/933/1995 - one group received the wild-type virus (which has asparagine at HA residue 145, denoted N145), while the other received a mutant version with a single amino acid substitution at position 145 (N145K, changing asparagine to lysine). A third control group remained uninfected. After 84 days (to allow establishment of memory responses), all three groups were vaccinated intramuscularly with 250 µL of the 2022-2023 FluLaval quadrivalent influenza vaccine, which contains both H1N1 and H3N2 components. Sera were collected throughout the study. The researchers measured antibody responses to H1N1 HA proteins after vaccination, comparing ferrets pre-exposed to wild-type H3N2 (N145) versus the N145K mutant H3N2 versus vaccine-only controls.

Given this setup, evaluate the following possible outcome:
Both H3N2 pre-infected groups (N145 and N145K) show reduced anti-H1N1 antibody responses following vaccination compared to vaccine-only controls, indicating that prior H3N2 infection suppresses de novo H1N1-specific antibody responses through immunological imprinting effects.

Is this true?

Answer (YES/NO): NO